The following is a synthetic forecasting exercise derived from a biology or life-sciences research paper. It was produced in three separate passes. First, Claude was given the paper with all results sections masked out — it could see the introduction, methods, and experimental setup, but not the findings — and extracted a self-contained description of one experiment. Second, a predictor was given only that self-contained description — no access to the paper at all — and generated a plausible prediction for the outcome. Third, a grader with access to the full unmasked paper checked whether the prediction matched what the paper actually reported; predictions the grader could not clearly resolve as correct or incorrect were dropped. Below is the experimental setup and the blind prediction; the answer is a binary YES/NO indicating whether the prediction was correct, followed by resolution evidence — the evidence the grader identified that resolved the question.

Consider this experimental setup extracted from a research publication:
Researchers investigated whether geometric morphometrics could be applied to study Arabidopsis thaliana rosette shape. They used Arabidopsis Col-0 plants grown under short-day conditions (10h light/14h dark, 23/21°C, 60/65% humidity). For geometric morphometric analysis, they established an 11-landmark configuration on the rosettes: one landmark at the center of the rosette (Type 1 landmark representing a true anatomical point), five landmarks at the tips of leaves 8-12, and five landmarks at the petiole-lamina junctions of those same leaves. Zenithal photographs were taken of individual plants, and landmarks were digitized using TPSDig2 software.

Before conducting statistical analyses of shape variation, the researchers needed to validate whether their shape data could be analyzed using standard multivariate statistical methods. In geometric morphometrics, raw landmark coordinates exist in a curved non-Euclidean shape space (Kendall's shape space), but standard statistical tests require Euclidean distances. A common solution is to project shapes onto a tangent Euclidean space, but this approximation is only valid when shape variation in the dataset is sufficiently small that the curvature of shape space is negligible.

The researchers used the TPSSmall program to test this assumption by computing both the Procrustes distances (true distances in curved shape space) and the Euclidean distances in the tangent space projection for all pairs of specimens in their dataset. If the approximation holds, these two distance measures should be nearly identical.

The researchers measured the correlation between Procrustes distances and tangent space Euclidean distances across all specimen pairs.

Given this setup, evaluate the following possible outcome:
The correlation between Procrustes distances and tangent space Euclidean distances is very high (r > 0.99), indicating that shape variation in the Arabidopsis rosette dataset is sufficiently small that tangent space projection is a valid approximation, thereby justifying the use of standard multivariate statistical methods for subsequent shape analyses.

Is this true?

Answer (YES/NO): YES